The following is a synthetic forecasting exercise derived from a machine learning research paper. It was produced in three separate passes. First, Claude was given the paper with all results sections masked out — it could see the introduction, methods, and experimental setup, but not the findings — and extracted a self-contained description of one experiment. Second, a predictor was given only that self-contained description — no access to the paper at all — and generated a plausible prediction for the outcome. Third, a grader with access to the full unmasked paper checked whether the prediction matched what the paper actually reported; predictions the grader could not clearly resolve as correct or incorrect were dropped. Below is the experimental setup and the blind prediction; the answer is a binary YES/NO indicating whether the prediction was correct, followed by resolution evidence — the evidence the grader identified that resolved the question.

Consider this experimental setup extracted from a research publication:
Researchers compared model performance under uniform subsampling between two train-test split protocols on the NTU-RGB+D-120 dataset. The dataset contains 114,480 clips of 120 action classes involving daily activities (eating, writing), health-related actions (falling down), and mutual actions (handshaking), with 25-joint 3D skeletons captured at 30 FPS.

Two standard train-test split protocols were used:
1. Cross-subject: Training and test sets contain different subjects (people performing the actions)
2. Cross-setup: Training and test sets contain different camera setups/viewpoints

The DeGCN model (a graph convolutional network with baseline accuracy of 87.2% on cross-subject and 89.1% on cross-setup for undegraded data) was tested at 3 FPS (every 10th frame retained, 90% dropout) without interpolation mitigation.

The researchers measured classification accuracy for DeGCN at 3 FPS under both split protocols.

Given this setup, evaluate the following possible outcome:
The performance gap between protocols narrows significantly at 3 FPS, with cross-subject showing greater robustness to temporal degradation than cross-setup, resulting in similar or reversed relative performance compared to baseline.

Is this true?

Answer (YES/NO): YES